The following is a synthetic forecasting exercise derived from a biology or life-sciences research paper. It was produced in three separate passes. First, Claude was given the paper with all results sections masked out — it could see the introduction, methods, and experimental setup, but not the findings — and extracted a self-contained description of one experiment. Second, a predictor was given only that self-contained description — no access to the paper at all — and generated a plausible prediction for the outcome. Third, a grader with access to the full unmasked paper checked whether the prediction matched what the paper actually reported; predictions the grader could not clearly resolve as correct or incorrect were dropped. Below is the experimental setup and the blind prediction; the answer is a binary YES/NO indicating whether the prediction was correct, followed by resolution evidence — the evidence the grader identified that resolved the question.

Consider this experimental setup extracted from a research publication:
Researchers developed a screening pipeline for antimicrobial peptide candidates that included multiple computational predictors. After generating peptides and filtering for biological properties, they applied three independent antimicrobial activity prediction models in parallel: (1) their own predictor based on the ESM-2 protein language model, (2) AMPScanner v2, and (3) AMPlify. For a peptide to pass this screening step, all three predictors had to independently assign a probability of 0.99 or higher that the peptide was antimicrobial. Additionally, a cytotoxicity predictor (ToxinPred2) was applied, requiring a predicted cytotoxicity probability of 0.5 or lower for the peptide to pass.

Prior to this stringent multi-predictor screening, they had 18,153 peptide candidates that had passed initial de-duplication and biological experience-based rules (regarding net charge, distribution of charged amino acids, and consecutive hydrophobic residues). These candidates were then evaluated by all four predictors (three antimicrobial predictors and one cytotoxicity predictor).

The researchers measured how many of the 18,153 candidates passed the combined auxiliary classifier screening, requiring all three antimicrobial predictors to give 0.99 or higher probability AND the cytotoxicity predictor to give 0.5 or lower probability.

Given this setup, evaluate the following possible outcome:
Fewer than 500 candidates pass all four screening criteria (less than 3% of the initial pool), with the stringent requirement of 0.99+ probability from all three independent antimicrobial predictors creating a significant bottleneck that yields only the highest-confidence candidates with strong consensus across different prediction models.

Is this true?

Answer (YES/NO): YES